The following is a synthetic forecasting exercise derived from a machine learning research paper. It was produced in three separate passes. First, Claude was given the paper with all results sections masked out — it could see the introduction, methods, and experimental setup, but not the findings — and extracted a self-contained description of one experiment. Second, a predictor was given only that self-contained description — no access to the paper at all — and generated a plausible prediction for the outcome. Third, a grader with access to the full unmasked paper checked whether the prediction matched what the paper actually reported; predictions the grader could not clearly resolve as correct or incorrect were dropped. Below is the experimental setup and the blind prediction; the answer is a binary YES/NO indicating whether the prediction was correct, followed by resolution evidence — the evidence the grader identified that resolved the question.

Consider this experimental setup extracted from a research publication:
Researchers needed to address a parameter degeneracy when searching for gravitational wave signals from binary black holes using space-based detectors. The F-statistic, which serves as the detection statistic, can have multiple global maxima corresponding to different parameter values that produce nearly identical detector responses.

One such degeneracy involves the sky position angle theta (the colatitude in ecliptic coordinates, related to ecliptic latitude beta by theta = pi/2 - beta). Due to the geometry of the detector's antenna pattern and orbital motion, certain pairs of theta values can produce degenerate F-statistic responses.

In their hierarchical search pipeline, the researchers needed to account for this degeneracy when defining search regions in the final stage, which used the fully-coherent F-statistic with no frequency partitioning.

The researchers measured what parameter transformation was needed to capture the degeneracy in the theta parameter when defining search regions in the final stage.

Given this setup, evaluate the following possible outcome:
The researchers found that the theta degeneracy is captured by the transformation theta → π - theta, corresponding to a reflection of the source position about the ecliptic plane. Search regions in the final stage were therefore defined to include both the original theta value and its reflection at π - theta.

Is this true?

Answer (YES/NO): YES